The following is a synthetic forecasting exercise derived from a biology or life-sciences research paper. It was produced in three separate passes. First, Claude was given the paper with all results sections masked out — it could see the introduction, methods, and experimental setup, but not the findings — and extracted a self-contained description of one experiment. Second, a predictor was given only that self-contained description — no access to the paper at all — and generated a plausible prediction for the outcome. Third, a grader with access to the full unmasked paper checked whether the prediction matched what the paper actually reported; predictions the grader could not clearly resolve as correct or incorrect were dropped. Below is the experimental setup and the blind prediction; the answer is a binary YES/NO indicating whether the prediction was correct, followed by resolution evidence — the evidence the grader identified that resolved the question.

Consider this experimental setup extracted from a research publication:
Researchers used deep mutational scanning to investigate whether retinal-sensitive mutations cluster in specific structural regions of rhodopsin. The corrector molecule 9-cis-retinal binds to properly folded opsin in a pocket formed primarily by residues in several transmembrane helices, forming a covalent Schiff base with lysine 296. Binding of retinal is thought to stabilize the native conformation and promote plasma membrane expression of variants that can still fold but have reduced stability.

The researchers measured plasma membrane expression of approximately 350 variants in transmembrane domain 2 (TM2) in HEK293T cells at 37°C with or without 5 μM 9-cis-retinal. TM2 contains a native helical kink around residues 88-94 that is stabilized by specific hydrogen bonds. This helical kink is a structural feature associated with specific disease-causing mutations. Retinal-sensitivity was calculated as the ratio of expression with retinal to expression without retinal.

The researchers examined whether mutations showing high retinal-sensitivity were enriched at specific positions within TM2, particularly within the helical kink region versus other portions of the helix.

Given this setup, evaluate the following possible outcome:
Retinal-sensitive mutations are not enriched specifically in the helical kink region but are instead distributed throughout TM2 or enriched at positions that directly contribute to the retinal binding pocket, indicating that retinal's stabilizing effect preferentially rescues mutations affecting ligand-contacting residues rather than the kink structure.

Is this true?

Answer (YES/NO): NO